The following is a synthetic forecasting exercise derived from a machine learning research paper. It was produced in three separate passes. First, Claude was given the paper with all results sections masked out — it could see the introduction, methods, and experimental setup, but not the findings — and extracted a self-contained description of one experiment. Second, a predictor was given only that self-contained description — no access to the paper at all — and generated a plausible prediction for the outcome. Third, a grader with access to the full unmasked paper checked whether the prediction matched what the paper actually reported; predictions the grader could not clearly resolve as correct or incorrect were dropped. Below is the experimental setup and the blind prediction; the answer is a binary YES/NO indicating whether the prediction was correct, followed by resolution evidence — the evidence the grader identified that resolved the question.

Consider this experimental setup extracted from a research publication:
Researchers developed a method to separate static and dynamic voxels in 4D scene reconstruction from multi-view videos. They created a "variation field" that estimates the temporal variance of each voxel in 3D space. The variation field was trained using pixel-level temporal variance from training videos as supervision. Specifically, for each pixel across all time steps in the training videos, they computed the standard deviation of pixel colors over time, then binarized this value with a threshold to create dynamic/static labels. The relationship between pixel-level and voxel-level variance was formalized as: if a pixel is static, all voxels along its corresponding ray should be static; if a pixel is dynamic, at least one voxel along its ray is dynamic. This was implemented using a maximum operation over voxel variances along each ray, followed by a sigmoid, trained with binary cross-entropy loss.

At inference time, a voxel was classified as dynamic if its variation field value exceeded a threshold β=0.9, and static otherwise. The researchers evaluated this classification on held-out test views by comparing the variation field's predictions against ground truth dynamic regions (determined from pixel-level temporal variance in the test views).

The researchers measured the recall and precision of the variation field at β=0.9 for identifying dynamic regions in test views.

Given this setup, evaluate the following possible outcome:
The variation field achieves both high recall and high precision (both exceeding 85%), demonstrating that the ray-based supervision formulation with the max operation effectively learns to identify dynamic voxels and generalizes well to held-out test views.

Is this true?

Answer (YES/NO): YES